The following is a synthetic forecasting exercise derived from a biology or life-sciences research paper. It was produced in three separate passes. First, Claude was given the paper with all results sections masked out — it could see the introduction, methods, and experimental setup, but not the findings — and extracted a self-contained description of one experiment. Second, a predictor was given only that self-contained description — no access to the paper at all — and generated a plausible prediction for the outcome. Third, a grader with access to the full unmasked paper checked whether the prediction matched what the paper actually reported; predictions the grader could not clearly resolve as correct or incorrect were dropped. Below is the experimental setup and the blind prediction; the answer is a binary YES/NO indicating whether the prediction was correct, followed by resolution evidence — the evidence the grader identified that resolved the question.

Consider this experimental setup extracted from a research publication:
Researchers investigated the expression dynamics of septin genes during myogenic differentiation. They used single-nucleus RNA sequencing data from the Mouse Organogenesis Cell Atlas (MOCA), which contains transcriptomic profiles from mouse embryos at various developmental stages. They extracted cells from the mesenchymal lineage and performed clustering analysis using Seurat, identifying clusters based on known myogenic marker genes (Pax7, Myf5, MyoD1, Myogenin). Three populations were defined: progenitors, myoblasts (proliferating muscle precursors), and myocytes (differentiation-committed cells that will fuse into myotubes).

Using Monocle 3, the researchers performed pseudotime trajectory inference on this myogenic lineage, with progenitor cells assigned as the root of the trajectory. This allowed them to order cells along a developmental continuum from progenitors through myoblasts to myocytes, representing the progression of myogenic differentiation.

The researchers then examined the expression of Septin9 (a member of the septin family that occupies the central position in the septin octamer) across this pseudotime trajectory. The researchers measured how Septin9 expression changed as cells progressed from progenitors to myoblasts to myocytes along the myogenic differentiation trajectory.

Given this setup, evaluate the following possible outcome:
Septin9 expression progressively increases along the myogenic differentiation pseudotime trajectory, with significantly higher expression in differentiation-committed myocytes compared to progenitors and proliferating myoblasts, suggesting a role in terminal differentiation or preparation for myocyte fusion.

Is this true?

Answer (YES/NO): NO